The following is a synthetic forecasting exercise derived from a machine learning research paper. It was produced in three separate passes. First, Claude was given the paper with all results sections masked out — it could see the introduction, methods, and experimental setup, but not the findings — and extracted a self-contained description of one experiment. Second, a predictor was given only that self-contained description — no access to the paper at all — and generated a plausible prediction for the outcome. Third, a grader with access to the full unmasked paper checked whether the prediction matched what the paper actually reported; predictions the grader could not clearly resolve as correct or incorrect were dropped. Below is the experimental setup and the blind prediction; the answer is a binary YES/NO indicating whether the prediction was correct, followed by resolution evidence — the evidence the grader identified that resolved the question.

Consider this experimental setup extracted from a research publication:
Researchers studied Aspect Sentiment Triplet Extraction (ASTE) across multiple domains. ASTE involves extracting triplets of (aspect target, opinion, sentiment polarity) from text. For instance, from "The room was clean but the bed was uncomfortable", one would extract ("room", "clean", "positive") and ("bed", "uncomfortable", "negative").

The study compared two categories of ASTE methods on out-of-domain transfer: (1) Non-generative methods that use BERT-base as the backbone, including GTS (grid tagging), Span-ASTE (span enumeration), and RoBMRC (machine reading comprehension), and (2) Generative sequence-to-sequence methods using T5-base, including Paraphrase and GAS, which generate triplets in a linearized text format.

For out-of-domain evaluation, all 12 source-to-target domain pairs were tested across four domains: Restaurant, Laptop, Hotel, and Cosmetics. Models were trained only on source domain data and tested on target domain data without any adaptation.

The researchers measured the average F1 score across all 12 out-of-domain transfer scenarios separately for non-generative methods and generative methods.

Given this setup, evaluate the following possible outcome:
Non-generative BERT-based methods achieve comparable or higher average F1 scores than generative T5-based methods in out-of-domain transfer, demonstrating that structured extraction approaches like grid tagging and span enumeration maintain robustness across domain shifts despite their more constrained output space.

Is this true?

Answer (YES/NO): NO